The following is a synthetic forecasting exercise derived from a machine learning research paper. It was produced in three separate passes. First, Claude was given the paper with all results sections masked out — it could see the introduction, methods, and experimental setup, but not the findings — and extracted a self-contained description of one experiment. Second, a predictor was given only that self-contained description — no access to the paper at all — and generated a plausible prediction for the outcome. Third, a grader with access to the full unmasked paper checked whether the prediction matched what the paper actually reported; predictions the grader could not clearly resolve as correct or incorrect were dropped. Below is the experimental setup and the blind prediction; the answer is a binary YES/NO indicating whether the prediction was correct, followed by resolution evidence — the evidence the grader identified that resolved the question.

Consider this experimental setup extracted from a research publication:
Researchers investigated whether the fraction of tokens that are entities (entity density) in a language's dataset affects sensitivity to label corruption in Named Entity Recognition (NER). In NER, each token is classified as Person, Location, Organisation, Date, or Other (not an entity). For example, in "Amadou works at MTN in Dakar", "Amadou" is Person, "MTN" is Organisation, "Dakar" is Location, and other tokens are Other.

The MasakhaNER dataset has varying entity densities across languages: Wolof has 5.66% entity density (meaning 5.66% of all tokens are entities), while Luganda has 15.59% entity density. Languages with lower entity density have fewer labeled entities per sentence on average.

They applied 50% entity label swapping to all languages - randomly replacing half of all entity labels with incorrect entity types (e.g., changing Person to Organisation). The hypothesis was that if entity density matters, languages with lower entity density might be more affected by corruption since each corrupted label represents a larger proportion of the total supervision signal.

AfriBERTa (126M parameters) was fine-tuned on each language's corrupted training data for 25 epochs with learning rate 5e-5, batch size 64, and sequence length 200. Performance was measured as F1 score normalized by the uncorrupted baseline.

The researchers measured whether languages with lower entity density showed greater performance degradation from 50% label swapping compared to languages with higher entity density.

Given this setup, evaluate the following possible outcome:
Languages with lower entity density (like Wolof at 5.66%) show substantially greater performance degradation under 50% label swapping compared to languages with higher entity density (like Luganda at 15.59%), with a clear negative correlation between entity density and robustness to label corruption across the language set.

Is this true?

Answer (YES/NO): NO